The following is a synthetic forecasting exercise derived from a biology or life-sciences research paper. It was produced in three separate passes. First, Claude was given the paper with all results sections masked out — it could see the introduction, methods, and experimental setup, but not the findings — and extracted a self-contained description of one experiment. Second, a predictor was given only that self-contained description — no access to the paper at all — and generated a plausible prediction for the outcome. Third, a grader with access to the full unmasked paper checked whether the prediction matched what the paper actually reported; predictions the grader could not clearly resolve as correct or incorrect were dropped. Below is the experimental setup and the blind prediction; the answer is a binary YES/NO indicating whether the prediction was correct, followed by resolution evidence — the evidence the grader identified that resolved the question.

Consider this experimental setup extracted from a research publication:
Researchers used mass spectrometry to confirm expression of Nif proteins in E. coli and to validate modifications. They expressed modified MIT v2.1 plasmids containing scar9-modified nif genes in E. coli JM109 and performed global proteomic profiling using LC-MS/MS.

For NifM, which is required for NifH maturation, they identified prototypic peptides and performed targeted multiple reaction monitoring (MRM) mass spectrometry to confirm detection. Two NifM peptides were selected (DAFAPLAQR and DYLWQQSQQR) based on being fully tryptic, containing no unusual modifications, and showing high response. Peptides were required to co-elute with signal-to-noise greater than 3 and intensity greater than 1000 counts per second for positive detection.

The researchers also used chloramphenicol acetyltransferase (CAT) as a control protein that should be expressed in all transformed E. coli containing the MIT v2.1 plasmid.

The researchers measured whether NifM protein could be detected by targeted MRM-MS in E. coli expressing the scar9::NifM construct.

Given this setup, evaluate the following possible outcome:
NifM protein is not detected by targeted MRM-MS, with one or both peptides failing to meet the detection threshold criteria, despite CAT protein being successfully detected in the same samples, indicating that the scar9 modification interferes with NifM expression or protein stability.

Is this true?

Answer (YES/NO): NO